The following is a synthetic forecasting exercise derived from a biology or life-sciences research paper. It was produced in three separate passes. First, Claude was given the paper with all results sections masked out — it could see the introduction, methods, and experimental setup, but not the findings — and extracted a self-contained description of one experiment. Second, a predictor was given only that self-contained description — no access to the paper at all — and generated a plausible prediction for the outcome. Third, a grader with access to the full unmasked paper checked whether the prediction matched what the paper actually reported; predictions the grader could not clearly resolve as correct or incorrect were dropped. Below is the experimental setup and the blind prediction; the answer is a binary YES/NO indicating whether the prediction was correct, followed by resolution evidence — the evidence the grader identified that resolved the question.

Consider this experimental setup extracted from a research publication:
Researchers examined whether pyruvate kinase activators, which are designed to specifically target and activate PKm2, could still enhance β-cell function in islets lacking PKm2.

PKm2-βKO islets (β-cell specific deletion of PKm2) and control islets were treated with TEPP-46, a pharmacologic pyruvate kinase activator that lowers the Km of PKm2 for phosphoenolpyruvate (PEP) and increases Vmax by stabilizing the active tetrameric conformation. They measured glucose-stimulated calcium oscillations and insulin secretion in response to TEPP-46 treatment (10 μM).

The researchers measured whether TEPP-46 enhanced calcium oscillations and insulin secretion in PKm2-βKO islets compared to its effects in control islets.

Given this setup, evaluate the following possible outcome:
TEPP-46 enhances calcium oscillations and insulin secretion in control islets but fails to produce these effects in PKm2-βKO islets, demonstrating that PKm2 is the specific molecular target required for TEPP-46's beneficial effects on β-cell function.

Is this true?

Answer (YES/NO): YES